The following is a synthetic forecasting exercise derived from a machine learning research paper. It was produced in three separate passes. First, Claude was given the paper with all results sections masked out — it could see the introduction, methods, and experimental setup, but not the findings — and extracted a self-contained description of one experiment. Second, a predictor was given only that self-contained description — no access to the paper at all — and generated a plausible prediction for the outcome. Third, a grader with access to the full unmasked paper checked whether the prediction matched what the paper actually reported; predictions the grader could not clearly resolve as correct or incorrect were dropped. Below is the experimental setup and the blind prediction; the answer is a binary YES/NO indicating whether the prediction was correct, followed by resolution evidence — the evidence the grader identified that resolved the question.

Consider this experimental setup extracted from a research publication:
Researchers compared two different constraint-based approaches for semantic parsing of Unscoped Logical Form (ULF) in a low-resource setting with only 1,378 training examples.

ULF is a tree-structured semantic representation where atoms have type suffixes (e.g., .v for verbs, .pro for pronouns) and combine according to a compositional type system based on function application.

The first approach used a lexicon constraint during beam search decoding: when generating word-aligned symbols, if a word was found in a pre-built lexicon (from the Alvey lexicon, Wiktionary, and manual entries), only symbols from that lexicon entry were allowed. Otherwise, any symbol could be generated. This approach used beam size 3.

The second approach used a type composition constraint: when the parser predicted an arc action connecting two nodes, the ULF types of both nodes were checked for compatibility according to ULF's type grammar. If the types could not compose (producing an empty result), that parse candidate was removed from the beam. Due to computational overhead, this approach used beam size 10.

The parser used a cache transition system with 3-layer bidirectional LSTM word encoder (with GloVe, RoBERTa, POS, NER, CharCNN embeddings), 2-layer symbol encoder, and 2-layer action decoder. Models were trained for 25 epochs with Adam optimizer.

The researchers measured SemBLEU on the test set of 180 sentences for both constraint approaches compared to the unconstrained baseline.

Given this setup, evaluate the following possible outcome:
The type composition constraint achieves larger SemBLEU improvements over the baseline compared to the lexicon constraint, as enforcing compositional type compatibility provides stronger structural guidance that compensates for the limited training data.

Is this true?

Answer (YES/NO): NO